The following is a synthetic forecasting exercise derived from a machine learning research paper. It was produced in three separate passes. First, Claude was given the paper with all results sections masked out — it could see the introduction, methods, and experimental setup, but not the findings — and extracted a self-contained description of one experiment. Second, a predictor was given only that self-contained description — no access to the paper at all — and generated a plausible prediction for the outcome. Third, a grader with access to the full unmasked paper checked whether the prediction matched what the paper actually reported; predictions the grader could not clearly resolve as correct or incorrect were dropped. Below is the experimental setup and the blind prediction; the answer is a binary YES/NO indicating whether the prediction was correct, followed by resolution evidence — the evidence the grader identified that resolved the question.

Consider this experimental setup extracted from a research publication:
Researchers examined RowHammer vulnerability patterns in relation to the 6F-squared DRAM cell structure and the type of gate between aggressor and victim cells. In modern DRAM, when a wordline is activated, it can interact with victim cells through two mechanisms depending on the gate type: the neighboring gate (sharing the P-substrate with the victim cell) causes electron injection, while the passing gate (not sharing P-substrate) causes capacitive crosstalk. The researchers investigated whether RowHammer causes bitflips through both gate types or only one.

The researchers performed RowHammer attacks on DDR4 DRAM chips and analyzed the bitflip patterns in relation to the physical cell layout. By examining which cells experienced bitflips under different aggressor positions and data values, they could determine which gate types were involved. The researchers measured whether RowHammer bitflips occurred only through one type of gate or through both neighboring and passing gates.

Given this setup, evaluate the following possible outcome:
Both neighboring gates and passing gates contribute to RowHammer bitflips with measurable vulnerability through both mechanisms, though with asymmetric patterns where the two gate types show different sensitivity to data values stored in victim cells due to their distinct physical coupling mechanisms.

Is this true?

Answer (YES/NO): YES